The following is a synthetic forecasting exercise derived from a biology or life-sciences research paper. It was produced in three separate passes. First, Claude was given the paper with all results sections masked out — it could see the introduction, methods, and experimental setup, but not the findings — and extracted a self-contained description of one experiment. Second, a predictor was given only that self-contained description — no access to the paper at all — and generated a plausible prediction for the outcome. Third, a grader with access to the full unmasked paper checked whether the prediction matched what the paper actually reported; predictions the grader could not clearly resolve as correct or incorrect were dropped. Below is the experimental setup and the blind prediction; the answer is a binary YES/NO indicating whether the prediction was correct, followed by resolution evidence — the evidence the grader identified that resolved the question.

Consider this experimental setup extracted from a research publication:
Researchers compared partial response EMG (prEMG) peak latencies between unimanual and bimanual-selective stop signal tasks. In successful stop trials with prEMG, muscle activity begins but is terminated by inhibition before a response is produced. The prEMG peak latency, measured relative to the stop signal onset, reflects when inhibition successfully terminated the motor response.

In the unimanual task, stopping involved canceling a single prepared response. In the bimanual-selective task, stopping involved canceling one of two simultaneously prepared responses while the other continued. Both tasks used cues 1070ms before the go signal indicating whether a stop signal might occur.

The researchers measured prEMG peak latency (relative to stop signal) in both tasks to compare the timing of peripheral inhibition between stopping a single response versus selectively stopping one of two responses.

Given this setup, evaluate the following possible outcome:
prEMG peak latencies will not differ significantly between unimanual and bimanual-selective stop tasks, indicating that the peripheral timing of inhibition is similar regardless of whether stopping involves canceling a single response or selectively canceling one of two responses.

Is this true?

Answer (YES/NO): NO